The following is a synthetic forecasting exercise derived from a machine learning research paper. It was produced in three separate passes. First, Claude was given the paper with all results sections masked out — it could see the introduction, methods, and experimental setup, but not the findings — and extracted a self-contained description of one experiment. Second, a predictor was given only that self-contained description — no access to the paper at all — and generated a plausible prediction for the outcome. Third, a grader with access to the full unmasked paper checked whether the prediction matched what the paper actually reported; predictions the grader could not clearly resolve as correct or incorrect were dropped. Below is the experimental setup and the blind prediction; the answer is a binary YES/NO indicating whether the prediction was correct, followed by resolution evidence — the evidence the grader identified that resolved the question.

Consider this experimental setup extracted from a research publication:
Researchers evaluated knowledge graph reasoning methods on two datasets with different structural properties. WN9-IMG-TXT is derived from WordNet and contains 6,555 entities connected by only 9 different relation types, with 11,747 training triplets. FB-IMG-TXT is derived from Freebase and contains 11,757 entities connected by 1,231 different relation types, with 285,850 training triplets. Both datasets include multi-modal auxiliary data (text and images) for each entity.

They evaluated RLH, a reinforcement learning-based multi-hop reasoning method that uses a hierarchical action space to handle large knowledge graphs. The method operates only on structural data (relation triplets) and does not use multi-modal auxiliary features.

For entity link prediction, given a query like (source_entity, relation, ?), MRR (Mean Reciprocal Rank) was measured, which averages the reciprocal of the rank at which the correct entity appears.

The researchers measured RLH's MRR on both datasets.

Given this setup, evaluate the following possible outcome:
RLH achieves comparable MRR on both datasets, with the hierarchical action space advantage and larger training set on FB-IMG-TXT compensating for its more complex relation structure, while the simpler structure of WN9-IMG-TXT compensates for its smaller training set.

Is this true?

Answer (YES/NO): NO